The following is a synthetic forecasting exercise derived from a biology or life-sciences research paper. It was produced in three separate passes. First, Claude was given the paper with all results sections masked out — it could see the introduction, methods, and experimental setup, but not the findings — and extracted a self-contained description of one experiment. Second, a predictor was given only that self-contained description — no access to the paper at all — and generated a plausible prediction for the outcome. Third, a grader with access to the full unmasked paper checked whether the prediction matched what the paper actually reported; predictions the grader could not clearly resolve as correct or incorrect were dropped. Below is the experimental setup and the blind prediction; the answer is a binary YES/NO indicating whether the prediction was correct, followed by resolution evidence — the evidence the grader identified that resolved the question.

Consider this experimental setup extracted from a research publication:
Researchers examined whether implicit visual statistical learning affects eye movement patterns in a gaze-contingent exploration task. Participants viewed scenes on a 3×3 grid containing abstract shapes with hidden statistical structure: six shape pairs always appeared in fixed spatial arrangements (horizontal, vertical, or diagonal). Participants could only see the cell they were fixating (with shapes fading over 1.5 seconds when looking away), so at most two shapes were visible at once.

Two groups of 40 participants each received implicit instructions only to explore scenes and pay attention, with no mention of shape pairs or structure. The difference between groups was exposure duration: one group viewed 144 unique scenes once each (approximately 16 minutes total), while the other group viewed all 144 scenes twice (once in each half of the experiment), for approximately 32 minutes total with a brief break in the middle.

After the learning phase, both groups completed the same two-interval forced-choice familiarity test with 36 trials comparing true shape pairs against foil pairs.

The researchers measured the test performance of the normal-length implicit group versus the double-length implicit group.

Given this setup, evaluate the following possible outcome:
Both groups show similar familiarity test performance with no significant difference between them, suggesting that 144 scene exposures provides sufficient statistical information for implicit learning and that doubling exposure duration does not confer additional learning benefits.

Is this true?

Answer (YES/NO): YES